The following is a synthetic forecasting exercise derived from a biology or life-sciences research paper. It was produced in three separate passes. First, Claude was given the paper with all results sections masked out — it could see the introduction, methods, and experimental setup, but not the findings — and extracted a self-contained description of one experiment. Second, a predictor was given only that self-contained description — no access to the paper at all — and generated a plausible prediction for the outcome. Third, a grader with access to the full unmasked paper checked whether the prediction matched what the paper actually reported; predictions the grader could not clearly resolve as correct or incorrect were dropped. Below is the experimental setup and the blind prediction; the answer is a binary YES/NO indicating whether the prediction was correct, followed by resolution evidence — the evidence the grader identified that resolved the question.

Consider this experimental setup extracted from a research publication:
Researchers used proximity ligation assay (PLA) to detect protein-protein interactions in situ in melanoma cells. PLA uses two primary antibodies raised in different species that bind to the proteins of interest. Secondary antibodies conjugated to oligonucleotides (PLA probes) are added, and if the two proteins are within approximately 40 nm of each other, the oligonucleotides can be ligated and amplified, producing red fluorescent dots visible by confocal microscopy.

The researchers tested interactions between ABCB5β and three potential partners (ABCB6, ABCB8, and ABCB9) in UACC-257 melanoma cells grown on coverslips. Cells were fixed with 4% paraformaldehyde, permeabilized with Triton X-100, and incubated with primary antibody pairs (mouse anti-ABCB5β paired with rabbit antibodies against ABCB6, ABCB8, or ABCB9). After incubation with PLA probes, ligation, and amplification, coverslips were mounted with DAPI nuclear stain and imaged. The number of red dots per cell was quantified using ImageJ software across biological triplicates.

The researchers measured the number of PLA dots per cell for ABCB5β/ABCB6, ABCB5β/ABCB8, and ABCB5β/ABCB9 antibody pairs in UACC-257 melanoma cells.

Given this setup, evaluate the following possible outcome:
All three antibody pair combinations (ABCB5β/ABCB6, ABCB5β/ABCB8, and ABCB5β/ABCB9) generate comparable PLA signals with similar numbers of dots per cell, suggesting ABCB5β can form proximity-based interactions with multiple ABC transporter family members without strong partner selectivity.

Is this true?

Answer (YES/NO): NO